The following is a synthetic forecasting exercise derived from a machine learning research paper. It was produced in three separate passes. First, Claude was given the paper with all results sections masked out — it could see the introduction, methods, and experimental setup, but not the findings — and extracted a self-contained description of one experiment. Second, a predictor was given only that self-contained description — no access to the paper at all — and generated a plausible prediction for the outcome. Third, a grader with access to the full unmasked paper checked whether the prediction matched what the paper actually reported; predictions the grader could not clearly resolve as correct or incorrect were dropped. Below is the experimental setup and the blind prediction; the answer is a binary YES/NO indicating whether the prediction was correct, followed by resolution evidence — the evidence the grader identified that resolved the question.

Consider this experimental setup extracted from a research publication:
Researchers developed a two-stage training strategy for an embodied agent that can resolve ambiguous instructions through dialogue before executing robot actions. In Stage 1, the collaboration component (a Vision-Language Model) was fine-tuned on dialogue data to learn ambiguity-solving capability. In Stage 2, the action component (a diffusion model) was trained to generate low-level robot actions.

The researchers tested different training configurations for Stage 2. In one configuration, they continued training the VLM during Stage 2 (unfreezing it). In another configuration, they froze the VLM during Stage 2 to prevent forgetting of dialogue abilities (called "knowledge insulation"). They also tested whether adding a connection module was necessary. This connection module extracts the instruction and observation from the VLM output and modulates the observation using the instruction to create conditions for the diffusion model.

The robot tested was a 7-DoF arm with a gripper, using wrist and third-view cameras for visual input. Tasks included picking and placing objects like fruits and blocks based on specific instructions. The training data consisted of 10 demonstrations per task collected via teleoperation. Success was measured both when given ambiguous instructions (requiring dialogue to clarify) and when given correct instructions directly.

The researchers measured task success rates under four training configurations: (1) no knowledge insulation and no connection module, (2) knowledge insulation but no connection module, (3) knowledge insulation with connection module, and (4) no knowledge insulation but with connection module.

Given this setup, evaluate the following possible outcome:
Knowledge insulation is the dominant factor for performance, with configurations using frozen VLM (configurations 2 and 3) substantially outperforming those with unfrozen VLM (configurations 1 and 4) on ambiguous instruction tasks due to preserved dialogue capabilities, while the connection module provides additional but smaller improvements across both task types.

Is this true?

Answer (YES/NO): NO